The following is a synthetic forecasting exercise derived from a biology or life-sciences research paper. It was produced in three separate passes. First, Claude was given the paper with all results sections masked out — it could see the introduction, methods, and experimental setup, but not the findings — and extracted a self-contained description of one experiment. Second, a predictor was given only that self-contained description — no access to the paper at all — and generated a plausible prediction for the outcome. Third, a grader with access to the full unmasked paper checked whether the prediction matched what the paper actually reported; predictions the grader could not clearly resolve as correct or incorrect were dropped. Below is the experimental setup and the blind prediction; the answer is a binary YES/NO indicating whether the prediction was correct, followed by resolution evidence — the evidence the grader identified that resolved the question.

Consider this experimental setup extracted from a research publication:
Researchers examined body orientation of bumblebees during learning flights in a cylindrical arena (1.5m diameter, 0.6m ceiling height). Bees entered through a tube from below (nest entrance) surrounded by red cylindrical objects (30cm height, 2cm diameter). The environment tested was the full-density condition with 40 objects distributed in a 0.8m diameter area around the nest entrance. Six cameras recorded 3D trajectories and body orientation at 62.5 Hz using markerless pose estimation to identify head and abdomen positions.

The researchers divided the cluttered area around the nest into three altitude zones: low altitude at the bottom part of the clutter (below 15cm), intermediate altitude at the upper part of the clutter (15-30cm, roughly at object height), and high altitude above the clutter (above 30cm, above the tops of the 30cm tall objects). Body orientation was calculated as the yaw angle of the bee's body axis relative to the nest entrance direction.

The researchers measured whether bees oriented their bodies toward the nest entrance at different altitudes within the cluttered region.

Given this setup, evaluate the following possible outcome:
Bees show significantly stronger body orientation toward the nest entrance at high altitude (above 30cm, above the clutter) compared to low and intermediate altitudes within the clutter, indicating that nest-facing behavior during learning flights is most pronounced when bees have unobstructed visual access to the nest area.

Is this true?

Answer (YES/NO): NO